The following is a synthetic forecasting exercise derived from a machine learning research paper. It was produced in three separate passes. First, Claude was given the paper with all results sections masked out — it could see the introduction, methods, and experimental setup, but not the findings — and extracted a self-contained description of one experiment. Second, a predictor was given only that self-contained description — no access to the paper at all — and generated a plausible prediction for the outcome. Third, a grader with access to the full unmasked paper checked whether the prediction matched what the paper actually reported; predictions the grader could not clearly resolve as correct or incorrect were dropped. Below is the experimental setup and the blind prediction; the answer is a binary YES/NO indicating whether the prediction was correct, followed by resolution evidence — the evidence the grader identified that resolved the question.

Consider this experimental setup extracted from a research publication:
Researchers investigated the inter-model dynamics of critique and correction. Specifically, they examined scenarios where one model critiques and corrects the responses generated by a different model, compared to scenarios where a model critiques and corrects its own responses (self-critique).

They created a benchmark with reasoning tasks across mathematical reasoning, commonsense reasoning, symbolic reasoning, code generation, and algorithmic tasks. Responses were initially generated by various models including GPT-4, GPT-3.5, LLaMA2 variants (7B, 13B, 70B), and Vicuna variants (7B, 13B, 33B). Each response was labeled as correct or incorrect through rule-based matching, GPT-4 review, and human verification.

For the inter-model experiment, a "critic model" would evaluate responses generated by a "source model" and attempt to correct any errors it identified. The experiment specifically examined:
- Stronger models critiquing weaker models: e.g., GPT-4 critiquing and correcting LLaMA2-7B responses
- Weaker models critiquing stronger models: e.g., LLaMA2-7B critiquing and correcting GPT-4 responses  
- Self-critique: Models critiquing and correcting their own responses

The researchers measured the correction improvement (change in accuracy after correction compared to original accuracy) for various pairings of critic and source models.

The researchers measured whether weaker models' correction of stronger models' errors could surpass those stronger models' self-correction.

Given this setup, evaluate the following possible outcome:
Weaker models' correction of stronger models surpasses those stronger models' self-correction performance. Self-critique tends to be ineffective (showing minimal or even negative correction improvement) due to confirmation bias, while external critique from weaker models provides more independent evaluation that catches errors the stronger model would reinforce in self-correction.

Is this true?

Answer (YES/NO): NO